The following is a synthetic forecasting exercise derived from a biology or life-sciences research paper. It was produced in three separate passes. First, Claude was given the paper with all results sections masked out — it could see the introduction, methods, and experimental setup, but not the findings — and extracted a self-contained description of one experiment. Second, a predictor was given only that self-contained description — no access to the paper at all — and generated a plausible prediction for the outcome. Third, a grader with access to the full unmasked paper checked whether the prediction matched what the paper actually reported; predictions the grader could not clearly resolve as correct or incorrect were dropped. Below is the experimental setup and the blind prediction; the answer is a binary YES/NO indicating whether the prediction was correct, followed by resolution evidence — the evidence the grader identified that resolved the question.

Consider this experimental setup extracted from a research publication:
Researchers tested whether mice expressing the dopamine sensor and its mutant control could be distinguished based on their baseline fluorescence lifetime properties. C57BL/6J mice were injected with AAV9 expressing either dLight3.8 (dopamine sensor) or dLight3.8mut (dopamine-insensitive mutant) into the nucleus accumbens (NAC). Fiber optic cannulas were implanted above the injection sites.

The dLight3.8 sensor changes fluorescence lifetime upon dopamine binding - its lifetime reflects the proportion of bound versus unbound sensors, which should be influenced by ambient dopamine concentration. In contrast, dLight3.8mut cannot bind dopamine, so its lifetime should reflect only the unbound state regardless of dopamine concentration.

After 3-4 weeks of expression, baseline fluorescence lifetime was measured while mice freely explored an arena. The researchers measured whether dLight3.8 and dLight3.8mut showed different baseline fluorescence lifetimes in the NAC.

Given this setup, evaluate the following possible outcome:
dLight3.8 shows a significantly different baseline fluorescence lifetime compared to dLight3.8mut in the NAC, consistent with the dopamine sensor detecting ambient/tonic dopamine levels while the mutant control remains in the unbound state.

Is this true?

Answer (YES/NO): YES